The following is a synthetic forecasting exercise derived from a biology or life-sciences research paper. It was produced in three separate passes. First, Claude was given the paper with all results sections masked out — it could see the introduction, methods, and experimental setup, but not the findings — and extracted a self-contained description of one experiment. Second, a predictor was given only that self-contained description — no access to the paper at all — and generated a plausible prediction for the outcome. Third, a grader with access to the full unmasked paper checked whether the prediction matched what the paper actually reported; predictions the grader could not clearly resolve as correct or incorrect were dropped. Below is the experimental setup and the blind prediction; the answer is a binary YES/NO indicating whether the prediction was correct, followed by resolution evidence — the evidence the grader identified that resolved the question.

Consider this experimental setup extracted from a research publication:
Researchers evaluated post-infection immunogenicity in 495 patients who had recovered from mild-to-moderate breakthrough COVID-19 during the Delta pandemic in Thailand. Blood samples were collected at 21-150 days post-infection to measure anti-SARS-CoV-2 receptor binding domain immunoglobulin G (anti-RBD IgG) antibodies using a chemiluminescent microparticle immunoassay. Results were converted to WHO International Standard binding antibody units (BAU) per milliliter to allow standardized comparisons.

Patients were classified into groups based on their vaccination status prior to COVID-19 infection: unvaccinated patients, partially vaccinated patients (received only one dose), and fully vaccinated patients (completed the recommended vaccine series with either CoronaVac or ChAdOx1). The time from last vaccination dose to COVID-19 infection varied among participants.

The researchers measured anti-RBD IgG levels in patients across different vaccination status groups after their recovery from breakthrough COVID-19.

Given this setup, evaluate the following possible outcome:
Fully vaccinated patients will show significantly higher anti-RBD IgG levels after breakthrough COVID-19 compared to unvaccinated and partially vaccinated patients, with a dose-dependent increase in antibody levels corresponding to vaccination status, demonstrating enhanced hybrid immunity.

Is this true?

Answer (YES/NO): NO